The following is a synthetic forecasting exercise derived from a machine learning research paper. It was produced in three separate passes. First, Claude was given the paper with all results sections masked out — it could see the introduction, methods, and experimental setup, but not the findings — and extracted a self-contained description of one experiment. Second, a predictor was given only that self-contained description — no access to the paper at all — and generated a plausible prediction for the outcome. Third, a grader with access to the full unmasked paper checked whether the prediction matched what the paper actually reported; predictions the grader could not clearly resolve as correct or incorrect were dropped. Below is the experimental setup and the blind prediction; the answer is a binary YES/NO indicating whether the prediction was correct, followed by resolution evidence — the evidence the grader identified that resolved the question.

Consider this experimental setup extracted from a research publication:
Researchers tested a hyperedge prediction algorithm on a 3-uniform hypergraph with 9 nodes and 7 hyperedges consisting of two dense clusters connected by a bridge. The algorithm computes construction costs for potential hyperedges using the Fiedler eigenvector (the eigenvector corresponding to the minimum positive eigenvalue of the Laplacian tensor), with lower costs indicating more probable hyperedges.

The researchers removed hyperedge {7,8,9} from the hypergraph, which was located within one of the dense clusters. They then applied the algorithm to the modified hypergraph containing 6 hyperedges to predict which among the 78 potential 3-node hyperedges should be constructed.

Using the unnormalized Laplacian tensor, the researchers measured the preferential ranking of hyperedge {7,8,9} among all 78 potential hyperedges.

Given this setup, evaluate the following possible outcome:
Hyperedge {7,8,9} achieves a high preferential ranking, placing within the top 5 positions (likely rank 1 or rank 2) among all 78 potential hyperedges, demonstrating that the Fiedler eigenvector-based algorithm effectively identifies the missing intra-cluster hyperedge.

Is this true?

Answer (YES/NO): YES